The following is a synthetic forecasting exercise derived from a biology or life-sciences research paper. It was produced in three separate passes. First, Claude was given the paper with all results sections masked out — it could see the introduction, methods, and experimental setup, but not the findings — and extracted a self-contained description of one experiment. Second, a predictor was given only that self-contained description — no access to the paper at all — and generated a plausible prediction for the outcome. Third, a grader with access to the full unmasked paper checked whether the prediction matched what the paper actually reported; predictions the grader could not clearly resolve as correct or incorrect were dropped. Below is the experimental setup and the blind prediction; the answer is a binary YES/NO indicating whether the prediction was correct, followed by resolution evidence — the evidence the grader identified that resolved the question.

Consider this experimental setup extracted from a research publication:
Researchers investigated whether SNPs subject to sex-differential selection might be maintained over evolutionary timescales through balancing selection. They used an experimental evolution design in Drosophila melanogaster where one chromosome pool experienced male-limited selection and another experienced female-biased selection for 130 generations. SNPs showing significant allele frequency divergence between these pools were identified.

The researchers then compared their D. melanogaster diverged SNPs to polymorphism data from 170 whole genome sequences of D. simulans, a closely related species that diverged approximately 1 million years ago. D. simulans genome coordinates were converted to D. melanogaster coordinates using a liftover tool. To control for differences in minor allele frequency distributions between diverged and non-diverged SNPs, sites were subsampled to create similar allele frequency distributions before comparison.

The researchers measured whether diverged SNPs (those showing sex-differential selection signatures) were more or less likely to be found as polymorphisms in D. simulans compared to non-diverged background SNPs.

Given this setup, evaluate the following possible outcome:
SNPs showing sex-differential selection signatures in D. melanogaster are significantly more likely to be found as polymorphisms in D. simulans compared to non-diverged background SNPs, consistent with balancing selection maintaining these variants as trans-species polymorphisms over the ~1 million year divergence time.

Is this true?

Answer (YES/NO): NO